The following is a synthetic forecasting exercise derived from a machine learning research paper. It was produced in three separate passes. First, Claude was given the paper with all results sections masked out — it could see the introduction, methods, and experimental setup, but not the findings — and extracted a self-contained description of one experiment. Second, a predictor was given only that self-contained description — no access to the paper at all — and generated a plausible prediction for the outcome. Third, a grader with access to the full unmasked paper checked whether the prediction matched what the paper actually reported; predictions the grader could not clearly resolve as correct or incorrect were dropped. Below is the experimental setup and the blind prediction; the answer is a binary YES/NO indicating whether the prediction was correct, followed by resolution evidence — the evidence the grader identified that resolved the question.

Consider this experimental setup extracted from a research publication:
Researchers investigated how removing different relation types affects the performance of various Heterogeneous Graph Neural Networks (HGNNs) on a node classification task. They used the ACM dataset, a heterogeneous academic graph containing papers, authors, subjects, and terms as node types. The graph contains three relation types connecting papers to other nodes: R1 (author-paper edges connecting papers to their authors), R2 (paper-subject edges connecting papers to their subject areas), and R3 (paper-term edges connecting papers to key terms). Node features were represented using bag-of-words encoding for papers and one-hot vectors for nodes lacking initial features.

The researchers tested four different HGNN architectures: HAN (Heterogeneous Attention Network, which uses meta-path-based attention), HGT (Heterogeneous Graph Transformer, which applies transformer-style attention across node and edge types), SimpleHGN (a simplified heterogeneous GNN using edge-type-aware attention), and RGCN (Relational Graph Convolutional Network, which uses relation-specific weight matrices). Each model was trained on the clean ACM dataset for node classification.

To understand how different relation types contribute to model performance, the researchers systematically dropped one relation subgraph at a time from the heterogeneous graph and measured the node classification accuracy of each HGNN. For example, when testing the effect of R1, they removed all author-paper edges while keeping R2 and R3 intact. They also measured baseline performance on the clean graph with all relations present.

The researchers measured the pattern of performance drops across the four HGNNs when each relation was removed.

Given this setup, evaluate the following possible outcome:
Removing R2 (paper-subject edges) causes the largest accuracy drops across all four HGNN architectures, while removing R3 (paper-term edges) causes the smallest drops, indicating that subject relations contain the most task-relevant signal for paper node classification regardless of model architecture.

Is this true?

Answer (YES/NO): NO